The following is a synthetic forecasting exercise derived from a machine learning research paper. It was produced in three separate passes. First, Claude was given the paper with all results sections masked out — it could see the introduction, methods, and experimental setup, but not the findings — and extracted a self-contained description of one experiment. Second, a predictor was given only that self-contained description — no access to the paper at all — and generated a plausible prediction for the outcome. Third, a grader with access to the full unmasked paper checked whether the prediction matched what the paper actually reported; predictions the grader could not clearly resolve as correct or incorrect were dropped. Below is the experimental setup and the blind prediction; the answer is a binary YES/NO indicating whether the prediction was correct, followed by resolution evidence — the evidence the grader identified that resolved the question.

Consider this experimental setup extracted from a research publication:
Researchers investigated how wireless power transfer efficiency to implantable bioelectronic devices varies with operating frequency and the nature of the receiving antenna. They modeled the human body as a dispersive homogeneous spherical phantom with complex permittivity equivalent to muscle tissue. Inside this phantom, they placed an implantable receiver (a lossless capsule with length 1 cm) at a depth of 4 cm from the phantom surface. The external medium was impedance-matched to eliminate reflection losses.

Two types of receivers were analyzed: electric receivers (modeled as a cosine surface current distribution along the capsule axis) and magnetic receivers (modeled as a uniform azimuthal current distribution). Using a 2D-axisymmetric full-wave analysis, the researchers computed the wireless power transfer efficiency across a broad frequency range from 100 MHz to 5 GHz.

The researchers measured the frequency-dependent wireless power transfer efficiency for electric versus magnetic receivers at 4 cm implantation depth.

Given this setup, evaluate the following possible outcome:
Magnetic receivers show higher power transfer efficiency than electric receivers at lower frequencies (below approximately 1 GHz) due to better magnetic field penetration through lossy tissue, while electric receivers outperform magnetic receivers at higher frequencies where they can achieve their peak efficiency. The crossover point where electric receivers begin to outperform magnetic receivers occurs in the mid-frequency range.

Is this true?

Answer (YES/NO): NO